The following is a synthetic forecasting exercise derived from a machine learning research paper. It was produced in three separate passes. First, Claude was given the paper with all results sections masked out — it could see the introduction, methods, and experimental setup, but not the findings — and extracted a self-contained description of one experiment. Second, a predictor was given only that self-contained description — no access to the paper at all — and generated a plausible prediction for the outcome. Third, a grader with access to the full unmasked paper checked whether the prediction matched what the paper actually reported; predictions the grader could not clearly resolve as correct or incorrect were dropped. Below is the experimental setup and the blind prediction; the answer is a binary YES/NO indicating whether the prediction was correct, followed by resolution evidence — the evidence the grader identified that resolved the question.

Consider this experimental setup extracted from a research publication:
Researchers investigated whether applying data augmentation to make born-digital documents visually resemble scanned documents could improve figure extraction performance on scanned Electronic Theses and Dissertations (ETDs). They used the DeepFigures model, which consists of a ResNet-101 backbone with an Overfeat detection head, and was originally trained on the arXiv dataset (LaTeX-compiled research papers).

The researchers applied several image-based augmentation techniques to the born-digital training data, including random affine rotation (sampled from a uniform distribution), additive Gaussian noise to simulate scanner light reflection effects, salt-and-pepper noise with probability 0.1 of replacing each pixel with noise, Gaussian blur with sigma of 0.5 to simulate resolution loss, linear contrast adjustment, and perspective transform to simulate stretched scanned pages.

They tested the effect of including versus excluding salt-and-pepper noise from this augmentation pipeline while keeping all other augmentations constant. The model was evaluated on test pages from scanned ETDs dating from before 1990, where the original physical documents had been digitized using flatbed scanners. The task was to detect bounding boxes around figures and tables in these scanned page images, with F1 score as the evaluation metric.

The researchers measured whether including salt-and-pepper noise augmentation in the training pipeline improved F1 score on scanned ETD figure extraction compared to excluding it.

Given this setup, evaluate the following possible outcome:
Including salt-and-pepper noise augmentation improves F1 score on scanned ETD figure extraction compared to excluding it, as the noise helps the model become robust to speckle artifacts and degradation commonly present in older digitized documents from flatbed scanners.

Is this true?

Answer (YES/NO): NO